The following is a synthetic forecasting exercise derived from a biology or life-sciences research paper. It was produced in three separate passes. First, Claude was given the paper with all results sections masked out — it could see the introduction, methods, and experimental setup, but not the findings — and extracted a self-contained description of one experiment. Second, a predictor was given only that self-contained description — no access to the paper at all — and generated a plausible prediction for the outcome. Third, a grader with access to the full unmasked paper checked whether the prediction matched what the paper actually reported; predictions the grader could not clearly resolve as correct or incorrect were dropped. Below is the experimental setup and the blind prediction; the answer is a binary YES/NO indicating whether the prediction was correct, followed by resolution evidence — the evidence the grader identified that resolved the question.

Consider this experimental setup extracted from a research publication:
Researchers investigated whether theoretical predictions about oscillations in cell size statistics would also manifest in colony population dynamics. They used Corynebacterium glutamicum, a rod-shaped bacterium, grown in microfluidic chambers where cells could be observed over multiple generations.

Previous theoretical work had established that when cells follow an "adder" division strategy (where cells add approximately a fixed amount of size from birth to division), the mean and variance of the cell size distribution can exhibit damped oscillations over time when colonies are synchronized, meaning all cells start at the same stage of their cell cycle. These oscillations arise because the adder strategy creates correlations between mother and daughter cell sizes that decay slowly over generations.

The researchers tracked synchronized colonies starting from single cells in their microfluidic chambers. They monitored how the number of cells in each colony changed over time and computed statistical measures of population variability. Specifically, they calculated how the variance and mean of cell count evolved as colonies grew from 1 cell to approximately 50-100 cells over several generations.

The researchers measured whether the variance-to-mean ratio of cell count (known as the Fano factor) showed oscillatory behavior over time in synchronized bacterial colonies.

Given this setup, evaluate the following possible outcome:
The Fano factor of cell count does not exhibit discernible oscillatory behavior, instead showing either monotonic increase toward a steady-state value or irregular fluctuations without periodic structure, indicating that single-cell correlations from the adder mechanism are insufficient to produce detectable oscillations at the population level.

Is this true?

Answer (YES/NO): NO